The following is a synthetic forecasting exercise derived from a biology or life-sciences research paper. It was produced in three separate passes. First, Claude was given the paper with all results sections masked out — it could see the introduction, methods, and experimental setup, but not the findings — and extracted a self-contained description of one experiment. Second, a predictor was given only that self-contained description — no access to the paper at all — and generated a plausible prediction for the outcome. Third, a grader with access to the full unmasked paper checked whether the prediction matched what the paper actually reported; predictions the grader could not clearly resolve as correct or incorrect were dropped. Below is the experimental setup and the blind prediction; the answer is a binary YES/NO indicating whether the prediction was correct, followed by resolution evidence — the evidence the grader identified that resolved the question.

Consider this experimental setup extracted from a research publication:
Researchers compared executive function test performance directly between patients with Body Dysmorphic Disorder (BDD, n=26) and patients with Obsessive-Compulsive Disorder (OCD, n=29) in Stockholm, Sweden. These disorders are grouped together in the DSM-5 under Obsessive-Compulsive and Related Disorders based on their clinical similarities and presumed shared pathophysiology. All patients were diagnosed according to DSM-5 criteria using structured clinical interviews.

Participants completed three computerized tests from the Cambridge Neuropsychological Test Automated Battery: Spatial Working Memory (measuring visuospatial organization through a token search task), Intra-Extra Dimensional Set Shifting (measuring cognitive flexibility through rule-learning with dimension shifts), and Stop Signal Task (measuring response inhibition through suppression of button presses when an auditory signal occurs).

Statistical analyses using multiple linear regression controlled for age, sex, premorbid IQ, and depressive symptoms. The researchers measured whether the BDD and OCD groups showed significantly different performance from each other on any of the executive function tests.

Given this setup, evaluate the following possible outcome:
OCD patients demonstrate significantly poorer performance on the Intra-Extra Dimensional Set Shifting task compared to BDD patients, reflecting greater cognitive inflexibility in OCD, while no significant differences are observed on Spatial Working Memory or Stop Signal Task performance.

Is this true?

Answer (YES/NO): NO